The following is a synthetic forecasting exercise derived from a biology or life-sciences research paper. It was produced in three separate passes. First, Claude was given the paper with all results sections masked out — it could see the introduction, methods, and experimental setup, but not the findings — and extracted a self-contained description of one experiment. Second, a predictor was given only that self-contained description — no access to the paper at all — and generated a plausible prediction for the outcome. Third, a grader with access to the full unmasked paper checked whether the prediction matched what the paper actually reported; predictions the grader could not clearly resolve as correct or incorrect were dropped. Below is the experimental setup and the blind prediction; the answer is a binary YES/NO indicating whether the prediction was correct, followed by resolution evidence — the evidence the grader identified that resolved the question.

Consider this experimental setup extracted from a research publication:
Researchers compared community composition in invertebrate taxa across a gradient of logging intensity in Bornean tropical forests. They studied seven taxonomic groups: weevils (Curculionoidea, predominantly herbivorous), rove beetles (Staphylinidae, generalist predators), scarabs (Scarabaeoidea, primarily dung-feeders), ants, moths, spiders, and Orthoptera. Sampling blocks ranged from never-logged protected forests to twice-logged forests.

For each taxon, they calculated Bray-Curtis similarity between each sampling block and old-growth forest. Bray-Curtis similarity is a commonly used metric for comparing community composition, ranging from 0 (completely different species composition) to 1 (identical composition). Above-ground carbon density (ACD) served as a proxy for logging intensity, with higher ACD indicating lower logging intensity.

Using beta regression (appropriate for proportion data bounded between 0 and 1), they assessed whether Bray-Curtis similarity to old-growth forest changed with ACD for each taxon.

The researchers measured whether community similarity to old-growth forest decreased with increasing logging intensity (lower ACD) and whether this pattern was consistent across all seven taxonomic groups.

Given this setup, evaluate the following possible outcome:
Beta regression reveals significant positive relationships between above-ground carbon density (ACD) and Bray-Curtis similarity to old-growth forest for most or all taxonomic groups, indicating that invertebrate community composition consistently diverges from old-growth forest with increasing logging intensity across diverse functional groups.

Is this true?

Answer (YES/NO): NO